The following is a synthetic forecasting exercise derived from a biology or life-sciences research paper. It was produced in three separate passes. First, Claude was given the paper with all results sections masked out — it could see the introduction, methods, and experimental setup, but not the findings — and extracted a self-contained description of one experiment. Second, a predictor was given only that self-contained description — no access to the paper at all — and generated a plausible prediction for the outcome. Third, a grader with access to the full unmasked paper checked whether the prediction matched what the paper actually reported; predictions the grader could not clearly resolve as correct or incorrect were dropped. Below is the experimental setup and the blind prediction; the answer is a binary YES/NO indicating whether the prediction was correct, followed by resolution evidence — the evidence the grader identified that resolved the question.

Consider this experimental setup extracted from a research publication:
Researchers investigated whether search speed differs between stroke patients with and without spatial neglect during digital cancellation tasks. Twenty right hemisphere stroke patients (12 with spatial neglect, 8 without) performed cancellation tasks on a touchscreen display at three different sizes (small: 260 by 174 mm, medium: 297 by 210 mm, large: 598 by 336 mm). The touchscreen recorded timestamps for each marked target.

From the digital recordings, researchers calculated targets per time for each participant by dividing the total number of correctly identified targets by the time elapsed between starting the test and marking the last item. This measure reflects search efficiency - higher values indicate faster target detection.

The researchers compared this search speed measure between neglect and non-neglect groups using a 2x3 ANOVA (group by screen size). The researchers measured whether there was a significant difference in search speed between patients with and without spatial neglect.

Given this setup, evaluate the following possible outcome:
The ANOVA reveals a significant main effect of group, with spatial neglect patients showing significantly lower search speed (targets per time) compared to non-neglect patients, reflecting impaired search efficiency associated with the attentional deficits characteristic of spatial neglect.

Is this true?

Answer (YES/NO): YES